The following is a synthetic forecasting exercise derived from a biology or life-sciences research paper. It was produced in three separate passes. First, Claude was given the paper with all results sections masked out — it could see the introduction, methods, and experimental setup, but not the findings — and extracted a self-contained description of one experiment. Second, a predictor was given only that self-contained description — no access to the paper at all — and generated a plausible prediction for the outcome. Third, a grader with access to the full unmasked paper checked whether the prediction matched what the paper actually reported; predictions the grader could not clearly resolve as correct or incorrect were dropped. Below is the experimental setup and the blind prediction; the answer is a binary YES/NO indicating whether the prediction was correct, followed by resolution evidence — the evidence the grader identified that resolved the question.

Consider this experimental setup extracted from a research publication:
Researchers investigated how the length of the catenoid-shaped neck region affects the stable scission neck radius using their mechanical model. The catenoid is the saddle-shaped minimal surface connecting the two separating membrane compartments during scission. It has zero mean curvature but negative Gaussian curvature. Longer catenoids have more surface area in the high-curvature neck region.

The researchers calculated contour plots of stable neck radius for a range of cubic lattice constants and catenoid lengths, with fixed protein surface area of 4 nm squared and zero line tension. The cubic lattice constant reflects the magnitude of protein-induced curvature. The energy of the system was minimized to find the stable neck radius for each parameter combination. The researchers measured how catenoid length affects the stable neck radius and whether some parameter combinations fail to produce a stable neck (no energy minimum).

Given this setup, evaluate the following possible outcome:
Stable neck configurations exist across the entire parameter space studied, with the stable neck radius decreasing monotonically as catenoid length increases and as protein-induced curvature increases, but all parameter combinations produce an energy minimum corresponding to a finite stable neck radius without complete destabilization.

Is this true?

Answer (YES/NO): NO